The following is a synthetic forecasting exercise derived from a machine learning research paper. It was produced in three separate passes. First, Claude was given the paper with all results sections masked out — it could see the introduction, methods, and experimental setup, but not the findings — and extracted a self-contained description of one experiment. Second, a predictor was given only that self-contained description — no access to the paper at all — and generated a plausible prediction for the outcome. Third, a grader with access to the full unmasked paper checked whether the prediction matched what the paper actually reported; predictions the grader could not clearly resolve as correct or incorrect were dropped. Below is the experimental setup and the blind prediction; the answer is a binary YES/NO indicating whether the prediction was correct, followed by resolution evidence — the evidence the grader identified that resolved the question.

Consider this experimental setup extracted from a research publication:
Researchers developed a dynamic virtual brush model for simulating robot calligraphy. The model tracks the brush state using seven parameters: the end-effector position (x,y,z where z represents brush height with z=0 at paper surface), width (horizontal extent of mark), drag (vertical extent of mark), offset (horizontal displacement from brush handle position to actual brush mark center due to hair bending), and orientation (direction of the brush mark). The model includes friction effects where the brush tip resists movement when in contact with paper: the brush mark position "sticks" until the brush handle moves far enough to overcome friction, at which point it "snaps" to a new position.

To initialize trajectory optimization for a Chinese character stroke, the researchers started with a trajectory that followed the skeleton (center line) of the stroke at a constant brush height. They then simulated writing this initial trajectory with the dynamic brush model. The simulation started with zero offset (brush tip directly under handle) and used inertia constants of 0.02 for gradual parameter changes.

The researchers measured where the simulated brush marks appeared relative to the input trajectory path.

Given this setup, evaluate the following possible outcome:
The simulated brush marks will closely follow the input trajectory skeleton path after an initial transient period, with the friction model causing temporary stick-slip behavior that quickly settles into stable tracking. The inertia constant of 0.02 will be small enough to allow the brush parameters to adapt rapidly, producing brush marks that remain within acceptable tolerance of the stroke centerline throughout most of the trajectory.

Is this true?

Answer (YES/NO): NO